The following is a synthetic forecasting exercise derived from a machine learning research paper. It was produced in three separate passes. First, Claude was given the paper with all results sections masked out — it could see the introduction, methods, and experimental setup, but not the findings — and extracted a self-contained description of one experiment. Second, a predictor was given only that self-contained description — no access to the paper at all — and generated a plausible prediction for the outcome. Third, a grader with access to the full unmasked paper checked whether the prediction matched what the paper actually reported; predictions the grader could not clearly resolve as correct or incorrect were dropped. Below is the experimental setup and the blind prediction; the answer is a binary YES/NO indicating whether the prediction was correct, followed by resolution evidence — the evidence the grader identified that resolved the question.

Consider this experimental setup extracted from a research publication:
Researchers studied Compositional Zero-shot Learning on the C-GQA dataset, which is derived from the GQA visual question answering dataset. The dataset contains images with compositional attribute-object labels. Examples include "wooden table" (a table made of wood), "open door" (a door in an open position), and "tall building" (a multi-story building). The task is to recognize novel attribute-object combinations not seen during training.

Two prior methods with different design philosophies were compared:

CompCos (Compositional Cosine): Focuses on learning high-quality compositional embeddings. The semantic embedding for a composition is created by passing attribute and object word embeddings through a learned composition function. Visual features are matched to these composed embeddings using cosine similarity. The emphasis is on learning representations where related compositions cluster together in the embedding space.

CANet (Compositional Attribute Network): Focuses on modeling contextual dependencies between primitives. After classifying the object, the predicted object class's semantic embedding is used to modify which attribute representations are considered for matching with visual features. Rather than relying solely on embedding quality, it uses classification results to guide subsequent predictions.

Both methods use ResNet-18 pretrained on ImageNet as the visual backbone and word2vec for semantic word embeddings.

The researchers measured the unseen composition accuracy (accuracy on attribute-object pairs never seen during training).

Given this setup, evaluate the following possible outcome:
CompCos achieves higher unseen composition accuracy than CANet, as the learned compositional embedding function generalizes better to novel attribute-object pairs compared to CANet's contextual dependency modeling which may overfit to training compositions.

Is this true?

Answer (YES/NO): NO